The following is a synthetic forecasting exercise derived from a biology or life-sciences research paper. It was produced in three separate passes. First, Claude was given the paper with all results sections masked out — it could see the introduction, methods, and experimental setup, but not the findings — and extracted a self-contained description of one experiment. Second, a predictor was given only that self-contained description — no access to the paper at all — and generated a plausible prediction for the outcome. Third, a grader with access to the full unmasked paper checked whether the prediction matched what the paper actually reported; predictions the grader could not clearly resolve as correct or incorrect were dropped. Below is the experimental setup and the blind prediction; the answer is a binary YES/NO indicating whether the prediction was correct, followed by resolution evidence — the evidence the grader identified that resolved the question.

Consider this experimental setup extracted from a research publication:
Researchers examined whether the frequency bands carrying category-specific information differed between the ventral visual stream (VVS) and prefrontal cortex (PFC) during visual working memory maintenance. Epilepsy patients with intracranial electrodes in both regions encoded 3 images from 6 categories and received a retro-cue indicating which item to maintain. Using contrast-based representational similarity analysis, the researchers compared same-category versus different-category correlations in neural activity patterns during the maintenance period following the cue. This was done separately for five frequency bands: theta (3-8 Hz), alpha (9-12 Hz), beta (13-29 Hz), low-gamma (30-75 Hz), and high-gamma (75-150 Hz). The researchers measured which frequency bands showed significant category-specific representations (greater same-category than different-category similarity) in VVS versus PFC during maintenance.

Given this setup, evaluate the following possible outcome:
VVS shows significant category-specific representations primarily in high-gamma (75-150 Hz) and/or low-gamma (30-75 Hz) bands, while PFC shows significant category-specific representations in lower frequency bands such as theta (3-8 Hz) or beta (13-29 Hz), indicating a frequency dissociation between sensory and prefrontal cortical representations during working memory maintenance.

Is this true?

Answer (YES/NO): NO